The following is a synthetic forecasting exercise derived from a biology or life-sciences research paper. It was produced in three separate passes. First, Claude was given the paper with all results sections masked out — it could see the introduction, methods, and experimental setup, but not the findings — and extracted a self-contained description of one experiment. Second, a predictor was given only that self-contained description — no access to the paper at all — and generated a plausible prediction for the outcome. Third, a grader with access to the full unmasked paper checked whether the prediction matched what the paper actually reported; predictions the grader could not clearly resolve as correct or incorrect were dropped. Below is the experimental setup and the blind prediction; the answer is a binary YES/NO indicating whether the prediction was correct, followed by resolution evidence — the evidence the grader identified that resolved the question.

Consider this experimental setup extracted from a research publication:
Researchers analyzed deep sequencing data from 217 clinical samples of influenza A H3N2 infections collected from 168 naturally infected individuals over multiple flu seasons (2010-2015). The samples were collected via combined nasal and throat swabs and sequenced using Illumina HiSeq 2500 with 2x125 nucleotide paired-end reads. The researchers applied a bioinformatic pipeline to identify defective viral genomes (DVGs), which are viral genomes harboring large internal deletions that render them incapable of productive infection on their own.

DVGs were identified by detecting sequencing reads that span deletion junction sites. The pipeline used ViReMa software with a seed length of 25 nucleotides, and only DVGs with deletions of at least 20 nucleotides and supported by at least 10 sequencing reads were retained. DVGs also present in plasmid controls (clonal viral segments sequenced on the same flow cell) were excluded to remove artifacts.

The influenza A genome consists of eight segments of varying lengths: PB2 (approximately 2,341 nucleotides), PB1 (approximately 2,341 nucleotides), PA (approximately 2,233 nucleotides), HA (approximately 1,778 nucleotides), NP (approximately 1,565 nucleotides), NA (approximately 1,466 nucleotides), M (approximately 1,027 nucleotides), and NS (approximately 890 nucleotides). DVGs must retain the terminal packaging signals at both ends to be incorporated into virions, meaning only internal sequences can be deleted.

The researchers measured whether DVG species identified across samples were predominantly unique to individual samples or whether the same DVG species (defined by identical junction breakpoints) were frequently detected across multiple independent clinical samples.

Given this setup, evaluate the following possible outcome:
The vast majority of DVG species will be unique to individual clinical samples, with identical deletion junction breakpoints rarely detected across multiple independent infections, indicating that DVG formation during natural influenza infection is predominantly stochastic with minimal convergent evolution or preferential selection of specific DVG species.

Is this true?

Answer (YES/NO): YES